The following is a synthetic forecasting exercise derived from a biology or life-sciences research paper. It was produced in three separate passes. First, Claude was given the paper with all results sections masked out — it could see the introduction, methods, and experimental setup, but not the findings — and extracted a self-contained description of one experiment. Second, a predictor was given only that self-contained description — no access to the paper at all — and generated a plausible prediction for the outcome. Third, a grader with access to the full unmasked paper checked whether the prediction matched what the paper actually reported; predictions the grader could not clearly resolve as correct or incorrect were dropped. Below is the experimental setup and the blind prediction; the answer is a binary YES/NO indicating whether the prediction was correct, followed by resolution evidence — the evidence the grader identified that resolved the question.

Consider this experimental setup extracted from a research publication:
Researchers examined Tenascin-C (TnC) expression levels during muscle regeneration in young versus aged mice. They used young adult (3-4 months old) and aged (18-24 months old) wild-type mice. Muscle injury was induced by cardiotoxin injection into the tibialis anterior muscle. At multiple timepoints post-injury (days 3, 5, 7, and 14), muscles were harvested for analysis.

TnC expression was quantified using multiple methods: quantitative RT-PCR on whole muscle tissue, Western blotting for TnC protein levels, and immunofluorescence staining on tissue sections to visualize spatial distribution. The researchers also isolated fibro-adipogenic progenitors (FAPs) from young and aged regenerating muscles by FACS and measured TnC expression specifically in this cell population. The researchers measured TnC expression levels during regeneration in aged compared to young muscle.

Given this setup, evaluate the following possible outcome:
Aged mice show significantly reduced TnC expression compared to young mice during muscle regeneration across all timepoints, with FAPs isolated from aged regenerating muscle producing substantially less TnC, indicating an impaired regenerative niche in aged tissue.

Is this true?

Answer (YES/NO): NO